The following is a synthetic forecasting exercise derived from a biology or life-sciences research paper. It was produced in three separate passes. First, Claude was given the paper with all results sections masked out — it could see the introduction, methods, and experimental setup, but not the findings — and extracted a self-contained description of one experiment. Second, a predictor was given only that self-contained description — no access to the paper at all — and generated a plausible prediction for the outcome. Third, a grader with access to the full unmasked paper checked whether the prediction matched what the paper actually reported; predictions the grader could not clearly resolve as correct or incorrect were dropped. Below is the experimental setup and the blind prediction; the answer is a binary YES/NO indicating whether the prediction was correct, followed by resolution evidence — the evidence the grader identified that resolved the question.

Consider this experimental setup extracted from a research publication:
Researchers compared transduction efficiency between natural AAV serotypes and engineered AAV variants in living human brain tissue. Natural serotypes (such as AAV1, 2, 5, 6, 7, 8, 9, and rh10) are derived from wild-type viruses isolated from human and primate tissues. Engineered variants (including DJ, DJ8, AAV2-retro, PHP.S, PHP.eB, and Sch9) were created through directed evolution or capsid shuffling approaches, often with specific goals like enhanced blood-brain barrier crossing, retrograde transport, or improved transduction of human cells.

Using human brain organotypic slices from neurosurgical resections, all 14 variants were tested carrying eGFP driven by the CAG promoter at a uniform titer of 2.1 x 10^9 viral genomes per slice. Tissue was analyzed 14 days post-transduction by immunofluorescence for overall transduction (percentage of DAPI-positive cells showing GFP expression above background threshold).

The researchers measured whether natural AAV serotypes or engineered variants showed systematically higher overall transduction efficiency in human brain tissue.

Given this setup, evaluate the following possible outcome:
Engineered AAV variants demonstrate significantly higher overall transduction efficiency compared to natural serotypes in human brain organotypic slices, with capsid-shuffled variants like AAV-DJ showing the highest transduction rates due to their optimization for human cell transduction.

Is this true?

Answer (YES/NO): NO